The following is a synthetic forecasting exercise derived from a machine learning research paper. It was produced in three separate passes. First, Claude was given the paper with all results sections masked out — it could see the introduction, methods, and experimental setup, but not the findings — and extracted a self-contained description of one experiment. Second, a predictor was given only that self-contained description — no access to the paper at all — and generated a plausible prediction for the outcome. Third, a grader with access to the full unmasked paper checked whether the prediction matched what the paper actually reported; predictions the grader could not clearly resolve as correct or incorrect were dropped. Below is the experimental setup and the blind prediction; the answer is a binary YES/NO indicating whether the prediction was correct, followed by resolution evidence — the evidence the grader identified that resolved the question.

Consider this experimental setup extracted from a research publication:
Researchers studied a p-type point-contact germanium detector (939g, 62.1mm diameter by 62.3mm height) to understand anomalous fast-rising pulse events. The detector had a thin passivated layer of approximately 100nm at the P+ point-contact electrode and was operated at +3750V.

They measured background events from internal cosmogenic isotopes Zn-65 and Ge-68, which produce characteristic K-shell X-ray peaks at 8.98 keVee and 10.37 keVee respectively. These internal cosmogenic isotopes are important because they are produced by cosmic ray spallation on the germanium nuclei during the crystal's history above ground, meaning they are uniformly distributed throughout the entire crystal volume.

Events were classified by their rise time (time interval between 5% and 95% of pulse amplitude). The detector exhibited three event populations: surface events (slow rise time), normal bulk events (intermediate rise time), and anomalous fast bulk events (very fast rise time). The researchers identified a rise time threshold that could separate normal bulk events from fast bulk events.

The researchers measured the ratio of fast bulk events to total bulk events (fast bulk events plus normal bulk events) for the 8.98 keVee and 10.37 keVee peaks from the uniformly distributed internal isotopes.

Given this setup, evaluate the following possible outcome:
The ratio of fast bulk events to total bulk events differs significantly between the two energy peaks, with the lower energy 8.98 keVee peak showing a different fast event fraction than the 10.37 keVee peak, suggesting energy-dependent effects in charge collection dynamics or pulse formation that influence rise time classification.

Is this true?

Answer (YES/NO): NO